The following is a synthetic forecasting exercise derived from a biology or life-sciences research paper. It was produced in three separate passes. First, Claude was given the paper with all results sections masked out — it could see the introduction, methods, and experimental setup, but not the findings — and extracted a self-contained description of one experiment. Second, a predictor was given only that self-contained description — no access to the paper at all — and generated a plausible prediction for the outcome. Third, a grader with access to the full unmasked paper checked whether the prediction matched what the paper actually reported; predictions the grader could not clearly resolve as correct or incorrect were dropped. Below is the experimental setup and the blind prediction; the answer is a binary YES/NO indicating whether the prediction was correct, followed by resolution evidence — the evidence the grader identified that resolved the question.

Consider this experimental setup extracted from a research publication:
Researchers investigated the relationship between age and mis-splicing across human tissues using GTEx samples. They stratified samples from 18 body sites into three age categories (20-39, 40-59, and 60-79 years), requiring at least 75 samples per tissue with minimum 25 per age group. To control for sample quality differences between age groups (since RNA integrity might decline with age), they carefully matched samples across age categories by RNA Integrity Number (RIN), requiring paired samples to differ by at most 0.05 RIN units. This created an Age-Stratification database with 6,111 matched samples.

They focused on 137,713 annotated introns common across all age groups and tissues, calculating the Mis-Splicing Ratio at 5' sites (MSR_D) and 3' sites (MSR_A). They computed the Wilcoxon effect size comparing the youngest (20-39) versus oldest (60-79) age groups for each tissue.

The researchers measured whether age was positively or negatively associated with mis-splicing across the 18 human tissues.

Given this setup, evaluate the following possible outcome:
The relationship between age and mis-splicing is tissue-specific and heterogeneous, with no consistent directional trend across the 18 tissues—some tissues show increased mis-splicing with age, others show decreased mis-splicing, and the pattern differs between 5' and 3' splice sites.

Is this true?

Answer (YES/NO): NO